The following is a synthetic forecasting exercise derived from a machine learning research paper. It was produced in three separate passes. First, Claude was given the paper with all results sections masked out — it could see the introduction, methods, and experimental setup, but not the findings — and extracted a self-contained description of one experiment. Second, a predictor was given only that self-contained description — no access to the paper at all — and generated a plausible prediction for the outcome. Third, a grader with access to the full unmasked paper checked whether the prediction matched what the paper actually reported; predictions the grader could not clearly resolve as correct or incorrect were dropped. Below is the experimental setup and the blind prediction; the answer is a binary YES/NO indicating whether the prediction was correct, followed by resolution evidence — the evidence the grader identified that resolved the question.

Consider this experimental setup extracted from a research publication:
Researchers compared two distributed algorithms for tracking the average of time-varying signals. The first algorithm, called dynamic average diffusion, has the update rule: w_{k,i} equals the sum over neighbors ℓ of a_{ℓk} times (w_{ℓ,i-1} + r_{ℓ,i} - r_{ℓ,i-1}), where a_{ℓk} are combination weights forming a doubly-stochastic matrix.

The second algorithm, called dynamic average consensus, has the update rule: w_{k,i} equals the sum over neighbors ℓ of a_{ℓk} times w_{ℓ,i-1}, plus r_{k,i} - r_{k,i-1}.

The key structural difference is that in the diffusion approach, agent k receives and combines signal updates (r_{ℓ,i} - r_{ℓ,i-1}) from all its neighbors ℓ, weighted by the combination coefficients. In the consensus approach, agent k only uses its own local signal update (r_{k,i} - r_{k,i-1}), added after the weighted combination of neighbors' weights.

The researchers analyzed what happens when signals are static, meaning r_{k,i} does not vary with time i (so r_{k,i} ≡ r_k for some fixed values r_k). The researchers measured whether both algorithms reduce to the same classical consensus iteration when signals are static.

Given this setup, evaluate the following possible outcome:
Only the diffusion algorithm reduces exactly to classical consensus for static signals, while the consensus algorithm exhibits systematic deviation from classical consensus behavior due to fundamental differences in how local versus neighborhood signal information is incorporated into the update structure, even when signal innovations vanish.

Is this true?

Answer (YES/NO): NO